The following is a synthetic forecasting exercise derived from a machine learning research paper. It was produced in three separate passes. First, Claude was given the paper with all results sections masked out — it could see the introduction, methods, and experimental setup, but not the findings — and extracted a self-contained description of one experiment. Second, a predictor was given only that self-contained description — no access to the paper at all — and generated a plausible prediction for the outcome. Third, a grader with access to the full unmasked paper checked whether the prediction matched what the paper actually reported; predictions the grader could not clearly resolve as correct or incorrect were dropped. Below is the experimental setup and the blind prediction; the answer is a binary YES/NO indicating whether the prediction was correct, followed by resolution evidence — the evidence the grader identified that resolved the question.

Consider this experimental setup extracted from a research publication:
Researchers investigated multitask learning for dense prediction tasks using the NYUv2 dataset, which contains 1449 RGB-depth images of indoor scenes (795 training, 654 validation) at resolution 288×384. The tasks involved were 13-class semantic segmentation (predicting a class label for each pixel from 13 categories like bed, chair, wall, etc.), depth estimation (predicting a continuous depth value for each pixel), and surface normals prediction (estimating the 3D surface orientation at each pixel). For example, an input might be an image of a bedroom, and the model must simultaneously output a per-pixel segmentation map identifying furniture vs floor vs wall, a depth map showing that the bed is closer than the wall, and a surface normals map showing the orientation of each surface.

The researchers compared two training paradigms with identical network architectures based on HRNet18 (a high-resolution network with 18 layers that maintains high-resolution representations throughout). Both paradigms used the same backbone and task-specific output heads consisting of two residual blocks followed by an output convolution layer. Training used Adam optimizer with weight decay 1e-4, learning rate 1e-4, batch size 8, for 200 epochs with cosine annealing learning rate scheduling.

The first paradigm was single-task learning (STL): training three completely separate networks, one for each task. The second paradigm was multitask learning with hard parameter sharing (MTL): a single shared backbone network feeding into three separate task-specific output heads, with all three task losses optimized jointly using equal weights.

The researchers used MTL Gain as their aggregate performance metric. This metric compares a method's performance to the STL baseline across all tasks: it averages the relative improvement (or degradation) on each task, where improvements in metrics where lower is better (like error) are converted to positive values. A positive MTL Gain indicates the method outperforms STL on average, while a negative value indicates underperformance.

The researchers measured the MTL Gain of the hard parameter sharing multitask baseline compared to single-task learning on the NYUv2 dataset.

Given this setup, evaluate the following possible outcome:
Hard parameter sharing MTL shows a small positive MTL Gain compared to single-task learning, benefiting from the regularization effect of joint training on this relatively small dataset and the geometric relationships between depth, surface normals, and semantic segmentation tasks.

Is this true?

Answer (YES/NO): NO